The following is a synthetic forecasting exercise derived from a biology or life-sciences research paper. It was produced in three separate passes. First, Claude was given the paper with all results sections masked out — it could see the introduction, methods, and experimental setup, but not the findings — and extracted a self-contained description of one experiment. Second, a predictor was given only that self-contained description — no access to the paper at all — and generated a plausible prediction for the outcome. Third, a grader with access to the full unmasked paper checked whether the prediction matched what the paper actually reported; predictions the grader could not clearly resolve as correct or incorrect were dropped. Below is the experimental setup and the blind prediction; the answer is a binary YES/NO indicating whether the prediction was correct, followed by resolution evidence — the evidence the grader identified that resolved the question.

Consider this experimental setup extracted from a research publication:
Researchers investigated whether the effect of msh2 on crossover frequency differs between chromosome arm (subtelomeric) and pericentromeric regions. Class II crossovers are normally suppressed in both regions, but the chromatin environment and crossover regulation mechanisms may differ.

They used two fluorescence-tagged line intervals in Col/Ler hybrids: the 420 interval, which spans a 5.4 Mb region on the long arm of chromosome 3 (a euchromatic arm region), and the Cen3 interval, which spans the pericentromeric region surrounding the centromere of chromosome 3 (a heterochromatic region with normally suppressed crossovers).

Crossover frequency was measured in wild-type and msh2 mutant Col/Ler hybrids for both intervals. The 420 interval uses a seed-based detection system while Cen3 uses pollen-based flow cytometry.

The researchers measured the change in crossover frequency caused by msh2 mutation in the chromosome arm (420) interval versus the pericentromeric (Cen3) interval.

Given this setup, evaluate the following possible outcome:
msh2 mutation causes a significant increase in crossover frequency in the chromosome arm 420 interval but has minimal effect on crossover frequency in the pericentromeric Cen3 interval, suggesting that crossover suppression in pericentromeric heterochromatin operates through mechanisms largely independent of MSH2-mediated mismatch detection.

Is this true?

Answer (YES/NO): NO